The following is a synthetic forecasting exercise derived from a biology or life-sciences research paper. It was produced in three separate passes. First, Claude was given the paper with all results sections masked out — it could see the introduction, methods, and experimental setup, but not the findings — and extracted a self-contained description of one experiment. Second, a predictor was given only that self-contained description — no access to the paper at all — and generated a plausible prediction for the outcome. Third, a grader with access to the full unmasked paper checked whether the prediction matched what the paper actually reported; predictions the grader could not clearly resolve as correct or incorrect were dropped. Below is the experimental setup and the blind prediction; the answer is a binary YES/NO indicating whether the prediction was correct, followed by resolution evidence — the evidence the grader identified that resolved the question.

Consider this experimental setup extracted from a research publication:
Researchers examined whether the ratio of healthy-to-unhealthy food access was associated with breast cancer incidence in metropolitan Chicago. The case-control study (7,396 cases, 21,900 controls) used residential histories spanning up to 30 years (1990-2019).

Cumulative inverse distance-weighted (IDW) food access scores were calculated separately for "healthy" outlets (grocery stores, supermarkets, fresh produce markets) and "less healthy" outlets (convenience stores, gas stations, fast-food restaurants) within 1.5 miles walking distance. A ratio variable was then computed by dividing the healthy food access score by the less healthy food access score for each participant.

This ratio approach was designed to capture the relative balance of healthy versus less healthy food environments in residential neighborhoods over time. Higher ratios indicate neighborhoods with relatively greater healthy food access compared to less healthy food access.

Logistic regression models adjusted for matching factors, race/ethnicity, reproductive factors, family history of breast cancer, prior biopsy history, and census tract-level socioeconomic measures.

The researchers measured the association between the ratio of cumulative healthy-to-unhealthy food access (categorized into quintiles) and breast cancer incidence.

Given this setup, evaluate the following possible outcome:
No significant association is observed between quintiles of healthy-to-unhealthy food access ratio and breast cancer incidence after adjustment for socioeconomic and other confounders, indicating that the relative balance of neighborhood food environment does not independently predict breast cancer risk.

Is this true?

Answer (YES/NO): NO